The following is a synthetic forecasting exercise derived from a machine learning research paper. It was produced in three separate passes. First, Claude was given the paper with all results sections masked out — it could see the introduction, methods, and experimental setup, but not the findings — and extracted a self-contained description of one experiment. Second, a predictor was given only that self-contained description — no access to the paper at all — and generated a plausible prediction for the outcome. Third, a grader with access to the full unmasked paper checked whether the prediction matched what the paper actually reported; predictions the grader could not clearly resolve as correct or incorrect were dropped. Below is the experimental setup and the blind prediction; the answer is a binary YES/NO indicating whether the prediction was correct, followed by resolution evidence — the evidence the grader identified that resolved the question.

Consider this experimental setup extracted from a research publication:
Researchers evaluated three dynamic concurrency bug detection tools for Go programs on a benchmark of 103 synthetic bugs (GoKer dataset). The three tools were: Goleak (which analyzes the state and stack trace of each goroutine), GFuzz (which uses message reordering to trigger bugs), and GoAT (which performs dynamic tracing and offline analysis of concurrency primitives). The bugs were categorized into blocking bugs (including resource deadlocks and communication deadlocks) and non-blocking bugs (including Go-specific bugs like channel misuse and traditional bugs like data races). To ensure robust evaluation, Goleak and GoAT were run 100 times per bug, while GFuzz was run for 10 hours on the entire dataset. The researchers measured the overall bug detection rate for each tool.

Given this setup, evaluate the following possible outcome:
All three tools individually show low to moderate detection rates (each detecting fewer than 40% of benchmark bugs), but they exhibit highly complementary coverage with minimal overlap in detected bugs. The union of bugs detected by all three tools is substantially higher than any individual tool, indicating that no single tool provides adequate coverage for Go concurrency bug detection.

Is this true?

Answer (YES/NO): NO